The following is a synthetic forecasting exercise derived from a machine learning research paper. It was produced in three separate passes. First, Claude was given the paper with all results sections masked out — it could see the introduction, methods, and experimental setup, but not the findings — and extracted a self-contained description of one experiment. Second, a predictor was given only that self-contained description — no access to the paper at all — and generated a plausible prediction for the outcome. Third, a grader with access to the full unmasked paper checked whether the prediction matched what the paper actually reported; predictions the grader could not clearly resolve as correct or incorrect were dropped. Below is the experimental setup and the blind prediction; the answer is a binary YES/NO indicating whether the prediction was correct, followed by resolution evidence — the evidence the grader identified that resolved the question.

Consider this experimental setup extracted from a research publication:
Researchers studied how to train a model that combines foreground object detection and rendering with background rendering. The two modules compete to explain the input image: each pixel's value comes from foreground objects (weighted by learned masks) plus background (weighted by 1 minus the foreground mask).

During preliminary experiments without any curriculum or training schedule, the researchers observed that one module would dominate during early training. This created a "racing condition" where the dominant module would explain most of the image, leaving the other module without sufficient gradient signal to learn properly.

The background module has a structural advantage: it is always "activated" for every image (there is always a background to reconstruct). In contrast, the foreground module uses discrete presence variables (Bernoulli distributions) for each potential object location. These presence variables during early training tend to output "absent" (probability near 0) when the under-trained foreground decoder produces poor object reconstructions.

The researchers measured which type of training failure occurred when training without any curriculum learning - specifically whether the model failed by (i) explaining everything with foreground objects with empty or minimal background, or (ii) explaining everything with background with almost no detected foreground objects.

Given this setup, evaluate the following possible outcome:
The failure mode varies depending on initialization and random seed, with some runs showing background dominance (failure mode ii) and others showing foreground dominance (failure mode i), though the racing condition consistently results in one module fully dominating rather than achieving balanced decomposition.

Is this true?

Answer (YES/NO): NO